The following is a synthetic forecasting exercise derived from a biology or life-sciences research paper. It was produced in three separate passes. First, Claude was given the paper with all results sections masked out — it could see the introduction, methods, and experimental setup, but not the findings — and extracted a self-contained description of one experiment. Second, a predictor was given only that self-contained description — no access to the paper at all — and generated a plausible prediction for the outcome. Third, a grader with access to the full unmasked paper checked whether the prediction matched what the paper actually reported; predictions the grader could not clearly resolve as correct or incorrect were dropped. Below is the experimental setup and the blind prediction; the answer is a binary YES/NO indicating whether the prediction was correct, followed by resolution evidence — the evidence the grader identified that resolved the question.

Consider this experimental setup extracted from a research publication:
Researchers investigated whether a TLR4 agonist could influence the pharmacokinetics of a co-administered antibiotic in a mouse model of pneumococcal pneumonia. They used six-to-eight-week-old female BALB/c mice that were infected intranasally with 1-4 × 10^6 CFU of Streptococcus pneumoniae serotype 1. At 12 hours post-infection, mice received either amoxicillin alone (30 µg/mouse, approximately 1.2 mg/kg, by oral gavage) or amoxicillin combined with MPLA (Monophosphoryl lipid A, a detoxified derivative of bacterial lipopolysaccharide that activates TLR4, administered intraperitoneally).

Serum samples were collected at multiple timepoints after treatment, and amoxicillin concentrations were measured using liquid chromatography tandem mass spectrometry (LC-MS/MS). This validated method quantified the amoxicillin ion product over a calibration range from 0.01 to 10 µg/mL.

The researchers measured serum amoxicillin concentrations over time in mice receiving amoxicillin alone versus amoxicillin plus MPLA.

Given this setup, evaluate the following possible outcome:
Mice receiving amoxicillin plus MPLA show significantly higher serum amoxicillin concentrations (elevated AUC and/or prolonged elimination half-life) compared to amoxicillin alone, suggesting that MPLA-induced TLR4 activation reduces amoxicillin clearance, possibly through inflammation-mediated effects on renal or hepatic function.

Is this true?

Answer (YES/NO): YES